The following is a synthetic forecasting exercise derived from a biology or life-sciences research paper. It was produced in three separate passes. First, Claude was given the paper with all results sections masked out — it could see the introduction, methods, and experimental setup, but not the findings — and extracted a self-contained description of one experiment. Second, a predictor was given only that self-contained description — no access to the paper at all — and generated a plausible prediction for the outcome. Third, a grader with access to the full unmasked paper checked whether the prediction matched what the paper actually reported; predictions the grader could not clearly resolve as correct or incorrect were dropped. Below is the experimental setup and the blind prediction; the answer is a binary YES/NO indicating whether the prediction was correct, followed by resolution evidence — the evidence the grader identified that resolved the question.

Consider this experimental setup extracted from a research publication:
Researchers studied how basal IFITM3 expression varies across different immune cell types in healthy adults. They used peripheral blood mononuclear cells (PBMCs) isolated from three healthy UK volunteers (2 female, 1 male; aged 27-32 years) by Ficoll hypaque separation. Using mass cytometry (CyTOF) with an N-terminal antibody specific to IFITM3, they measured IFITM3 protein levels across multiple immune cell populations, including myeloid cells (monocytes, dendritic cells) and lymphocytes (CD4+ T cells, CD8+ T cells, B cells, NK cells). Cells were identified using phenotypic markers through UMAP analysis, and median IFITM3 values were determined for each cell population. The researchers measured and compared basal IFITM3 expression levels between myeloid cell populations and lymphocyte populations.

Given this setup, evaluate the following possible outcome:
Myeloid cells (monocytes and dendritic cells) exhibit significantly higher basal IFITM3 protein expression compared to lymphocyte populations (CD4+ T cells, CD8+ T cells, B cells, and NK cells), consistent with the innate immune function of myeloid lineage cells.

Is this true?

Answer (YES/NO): YES